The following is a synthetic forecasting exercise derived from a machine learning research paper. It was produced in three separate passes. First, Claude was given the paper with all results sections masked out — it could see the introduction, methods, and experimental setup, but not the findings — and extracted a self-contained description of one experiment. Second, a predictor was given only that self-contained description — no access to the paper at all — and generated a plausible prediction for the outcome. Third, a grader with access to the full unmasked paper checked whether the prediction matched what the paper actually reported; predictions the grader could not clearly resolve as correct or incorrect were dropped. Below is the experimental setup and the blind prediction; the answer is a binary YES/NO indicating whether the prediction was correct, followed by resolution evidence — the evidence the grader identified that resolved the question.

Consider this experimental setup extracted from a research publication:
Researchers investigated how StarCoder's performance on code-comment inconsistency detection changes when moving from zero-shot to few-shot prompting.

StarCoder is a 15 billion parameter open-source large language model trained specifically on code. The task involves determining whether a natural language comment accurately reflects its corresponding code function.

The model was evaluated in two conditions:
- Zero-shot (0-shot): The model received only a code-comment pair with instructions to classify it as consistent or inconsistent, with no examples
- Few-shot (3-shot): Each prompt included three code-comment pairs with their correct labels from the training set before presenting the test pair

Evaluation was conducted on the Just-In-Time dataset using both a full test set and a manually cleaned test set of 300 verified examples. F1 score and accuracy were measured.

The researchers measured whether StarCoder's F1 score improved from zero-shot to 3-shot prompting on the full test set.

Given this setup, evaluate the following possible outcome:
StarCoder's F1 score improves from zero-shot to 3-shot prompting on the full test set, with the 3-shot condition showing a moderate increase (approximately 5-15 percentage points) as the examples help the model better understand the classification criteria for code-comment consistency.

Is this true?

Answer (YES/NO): NO